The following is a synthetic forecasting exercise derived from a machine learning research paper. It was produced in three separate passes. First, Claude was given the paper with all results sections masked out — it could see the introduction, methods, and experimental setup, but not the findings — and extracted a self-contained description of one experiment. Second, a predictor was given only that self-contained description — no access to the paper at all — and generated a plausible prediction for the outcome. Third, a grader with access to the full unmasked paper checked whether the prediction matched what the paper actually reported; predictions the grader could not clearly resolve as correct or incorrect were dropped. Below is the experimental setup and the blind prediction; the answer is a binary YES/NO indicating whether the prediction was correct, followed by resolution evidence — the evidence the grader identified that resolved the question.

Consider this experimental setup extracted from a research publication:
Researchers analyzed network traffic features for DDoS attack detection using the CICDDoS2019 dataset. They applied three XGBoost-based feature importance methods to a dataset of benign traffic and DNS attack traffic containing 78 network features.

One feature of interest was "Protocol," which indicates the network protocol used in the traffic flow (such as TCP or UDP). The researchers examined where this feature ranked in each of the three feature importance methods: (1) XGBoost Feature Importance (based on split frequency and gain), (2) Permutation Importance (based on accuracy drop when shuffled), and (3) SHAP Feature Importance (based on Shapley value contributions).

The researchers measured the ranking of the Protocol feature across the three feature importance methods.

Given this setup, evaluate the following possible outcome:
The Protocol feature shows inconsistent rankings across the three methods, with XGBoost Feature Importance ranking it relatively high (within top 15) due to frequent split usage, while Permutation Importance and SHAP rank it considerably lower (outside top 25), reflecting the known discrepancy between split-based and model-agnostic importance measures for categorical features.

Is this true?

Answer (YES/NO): NO